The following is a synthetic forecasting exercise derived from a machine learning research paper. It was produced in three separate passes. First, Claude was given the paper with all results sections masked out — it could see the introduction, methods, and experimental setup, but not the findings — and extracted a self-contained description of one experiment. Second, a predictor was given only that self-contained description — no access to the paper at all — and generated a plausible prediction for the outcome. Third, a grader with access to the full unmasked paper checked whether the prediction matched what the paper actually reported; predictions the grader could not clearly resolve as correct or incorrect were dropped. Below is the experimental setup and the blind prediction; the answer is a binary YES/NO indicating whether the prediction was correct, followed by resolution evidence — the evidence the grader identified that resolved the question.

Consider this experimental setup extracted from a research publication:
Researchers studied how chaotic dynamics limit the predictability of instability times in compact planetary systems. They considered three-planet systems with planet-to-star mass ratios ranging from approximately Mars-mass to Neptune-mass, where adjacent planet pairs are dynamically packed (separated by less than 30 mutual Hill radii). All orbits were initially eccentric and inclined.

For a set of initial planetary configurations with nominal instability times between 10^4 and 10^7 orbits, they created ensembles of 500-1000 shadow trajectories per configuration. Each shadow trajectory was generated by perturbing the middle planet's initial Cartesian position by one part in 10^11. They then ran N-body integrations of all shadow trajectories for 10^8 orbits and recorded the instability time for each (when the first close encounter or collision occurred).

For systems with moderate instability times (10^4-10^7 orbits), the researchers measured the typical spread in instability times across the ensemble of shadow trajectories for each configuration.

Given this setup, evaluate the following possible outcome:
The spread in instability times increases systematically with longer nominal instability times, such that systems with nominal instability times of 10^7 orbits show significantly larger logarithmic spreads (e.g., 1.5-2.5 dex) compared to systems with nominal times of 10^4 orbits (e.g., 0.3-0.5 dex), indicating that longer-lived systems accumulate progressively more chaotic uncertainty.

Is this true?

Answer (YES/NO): NO